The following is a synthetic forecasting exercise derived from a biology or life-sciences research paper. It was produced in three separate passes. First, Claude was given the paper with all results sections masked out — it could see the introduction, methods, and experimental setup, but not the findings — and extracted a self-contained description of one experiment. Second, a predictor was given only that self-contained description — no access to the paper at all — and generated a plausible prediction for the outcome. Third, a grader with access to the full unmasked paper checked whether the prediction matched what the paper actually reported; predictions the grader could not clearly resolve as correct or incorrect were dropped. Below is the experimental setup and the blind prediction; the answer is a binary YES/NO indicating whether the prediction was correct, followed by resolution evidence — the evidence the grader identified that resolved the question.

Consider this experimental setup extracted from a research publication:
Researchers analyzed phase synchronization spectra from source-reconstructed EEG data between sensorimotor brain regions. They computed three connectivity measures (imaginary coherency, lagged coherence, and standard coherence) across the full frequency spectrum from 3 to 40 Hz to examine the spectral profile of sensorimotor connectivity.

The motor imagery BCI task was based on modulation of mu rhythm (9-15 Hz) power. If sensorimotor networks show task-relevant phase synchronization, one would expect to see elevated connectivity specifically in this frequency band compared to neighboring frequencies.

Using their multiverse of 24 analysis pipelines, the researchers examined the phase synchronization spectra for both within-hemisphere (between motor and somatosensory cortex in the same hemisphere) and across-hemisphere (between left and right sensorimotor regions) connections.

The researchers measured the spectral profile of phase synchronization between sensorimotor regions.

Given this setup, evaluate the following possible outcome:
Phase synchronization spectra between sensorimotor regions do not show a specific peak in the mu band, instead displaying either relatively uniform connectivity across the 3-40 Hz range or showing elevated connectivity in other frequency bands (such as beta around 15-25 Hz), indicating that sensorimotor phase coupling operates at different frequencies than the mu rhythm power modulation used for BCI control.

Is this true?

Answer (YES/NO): NO